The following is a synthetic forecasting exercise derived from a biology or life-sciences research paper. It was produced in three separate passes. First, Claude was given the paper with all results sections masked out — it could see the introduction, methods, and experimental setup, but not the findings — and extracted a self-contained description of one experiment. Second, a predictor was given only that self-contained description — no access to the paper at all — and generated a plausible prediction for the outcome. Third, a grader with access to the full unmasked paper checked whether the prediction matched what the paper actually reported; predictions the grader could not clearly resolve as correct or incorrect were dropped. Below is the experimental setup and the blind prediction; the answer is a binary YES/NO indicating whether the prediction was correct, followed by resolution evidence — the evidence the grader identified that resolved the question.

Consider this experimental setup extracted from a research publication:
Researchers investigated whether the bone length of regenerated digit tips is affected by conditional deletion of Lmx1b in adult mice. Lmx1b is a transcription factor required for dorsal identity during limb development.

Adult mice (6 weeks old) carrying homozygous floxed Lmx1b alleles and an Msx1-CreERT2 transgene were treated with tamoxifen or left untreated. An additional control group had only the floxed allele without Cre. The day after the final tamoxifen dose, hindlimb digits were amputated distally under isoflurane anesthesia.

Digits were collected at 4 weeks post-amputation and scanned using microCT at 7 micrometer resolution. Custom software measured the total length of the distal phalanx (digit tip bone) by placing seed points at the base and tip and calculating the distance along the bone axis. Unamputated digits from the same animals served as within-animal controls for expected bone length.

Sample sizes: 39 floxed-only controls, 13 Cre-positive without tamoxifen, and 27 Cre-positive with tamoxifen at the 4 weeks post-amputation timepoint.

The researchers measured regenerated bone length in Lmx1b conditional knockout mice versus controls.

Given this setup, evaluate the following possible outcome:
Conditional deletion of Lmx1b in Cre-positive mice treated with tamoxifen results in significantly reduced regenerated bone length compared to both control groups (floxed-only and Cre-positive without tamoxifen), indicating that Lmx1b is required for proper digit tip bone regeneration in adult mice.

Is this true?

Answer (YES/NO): NO